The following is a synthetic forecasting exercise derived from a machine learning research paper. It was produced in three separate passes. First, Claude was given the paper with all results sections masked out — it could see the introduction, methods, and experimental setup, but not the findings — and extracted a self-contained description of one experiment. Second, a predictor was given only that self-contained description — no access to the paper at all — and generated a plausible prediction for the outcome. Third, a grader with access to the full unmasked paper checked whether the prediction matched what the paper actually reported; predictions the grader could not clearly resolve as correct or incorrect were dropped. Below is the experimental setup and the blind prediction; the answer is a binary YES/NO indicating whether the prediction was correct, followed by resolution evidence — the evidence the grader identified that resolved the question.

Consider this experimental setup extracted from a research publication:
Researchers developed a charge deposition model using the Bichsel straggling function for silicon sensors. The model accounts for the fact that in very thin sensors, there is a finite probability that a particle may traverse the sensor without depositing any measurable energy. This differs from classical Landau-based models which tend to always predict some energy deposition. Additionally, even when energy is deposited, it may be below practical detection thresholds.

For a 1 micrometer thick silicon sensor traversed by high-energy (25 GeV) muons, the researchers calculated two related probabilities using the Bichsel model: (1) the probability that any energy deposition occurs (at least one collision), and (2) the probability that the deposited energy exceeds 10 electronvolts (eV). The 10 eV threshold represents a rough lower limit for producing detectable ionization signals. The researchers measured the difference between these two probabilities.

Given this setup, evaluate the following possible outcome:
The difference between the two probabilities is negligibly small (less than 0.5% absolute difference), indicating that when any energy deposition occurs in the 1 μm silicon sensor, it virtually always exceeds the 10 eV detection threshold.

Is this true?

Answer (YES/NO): NO